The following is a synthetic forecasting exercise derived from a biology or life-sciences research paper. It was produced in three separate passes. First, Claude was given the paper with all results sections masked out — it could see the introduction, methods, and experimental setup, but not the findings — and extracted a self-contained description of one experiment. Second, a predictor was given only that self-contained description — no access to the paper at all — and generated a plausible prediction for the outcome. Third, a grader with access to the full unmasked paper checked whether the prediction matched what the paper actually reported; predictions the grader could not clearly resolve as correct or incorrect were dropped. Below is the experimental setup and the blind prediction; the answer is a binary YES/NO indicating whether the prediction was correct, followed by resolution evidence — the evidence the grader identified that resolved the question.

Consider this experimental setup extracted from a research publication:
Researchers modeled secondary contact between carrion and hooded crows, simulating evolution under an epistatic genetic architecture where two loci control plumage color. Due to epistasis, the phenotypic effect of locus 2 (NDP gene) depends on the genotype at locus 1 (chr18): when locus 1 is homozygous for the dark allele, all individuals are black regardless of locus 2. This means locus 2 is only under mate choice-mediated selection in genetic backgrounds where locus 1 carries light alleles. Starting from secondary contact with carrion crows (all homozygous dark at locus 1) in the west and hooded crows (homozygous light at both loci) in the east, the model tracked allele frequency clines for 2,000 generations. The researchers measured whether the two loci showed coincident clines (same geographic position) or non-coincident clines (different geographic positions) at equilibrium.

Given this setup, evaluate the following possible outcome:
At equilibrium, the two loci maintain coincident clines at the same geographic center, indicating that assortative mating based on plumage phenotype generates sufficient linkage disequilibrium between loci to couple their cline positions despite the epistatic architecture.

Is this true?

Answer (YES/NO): NO